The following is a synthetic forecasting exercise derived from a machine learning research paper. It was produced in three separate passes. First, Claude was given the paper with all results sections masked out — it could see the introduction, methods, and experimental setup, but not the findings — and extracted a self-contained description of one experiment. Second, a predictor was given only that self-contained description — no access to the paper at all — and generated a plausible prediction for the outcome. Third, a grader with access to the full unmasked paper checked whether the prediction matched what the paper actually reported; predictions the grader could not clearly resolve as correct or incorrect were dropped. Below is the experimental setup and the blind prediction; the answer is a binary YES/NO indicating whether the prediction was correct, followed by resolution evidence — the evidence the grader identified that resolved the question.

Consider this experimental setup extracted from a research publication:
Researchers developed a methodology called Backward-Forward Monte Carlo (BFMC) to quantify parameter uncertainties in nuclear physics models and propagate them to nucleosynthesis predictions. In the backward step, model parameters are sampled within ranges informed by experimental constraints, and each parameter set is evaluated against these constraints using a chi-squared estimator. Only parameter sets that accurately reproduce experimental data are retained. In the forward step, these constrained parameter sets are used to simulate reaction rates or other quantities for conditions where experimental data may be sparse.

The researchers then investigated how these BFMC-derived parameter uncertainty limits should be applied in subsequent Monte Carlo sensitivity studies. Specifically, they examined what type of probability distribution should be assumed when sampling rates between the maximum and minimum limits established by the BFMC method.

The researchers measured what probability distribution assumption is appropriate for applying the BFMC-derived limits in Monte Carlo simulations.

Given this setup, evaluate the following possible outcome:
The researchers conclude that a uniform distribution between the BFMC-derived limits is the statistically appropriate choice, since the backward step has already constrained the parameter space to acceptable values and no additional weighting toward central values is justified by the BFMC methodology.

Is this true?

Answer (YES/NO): YES